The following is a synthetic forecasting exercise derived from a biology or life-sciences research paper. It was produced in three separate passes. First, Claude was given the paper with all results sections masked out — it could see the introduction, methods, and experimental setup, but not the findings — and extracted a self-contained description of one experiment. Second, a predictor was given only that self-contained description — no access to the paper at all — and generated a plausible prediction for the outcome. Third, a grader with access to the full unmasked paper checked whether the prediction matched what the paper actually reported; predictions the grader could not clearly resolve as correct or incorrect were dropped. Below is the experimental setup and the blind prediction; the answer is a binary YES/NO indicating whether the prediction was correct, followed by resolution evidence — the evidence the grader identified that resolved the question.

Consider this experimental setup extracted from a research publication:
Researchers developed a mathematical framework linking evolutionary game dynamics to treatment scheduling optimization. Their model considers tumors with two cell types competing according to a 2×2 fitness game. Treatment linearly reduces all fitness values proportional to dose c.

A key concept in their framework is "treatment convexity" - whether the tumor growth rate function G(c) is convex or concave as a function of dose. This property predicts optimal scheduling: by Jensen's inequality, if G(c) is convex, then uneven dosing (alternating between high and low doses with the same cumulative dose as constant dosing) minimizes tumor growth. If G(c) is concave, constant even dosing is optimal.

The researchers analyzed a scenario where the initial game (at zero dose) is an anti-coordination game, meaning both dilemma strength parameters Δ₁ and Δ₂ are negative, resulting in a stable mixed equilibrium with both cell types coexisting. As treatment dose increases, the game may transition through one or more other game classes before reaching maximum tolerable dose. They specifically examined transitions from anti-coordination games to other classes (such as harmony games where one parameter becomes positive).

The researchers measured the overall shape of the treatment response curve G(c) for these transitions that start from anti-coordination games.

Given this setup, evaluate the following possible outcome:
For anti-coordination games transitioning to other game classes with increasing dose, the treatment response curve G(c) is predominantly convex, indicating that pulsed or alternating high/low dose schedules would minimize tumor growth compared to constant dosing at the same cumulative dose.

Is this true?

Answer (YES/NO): NO